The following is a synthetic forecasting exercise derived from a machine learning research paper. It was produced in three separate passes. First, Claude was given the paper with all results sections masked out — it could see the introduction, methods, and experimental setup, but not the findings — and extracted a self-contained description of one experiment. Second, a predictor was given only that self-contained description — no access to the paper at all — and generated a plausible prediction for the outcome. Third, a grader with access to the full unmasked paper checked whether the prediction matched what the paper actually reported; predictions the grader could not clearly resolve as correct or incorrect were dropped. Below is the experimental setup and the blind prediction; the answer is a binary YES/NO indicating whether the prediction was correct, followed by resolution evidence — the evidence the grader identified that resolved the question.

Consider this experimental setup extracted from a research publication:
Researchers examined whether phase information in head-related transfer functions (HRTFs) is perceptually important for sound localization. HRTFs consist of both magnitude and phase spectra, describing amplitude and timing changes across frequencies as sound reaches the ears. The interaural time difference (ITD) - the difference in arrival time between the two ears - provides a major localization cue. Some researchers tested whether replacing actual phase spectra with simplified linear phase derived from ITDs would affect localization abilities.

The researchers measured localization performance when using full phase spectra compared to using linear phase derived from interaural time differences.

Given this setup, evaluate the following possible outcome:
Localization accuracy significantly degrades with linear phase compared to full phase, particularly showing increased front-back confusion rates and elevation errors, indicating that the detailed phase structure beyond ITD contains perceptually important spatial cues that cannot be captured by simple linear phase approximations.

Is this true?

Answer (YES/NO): NO